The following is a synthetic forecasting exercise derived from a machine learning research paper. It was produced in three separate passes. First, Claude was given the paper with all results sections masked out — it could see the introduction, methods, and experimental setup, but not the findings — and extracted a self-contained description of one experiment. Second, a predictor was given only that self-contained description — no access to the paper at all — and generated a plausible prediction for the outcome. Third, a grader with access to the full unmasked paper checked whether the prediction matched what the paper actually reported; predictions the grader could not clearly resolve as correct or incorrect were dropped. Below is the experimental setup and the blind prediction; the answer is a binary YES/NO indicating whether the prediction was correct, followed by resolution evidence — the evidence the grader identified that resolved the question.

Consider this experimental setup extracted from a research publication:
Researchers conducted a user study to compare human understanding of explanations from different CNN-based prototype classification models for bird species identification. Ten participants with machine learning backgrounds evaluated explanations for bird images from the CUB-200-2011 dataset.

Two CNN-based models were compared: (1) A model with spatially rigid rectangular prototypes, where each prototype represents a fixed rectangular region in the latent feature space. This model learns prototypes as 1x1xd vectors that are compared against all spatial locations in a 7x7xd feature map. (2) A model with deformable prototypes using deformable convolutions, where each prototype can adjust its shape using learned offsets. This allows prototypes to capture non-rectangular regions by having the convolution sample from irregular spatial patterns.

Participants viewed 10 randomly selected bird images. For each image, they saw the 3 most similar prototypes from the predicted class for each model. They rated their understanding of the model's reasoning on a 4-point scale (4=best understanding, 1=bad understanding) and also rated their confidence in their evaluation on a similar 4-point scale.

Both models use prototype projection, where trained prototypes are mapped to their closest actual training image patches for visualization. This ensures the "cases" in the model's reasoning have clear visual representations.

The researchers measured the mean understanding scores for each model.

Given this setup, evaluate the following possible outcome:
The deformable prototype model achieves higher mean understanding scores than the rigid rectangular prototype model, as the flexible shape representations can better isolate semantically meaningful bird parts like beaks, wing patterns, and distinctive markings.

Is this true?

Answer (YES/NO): NO